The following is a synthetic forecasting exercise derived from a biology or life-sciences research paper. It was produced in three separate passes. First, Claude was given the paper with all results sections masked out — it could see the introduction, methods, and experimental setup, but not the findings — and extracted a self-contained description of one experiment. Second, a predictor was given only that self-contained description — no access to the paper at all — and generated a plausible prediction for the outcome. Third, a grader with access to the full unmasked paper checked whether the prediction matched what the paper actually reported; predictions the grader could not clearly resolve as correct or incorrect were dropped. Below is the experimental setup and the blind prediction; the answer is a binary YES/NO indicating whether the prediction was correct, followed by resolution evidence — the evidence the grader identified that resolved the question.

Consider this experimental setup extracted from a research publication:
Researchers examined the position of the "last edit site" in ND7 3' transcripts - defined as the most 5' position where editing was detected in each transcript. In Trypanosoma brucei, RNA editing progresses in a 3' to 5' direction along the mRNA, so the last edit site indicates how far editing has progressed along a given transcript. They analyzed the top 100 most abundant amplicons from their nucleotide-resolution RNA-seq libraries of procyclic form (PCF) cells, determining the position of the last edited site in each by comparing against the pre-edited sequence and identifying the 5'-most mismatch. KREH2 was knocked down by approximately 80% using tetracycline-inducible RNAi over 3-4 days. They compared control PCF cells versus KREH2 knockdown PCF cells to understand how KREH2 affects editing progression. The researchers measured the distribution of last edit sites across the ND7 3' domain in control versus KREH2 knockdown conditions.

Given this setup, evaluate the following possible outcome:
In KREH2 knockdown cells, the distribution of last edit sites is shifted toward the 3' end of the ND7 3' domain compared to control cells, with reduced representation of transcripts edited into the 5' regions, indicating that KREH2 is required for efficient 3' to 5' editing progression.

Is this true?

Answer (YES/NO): NO